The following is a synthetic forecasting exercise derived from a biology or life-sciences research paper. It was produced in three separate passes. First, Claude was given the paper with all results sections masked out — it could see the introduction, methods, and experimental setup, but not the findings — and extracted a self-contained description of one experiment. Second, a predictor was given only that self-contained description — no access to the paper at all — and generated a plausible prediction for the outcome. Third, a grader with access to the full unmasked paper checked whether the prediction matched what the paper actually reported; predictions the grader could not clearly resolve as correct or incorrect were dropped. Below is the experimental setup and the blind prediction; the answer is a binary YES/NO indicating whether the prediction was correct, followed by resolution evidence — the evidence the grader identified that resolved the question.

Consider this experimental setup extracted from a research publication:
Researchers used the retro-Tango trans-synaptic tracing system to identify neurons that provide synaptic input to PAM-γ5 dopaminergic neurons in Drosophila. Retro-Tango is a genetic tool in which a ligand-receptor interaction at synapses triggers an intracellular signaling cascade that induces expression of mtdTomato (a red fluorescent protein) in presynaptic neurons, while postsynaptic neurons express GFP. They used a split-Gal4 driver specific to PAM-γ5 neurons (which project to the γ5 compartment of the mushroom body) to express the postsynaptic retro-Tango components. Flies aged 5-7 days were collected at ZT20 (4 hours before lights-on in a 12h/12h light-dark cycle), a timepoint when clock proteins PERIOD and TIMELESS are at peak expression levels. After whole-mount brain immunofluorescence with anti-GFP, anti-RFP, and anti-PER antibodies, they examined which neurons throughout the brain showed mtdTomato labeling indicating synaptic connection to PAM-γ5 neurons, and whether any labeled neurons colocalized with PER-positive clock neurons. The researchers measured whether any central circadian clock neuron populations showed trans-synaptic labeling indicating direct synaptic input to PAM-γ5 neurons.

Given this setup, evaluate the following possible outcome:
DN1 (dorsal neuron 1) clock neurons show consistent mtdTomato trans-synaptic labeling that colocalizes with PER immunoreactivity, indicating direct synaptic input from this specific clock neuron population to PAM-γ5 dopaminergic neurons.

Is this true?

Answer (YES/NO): NO